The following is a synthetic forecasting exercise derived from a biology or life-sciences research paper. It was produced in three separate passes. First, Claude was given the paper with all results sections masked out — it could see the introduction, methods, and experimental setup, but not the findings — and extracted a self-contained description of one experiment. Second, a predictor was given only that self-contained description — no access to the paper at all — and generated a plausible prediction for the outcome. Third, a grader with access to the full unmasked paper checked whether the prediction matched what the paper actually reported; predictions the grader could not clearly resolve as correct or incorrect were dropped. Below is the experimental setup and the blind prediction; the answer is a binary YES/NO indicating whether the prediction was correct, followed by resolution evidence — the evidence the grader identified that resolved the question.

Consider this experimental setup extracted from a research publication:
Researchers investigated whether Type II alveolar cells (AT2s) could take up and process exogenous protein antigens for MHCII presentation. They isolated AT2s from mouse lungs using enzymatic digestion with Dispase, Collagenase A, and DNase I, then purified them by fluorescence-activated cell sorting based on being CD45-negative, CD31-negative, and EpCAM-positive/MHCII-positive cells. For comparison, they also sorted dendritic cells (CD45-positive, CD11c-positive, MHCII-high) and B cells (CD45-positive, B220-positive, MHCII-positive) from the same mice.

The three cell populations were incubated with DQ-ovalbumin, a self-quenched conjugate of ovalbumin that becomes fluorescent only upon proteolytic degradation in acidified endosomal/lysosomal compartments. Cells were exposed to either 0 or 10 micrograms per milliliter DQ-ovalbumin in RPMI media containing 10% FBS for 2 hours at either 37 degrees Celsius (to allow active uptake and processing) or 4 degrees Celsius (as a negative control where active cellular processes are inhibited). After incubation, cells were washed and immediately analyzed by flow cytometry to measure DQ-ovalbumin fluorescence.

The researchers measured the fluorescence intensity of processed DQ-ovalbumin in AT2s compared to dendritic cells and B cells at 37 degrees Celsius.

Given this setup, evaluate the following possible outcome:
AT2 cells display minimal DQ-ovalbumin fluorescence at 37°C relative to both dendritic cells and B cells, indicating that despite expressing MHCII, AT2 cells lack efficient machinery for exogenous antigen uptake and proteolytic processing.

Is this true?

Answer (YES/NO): NO